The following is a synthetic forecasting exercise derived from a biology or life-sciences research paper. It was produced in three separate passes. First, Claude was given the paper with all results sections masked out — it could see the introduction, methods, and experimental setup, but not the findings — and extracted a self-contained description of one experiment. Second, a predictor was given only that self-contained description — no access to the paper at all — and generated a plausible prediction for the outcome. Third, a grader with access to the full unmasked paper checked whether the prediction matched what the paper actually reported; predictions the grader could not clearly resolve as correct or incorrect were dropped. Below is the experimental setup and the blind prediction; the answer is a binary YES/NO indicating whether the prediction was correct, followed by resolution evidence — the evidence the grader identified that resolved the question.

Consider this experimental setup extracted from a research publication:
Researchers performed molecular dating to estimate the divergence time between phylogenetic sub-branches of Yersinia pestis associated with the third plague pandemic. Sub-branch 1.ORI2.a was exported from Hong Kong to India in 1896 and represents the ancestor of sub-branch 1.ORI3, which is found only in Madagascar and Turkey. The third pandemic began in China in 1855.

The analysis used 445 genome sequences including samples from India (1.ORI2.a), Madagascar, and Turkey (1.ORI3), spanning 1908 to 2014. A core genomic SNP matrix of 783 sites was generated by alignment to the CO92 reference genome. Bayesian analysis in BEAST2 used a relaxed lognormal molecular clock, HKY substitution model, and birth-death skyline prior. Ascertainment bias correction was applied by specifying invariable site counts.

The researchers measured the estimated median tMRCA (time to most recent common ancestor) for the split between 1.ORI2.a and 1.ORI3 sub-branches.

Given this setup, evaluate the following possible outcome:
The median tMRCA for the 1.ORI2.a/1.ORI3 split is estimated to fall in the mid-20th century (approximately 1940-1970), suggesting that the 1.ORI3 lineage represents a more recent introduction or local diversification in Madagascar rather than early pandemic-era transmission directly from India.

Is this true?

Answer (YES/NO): NO